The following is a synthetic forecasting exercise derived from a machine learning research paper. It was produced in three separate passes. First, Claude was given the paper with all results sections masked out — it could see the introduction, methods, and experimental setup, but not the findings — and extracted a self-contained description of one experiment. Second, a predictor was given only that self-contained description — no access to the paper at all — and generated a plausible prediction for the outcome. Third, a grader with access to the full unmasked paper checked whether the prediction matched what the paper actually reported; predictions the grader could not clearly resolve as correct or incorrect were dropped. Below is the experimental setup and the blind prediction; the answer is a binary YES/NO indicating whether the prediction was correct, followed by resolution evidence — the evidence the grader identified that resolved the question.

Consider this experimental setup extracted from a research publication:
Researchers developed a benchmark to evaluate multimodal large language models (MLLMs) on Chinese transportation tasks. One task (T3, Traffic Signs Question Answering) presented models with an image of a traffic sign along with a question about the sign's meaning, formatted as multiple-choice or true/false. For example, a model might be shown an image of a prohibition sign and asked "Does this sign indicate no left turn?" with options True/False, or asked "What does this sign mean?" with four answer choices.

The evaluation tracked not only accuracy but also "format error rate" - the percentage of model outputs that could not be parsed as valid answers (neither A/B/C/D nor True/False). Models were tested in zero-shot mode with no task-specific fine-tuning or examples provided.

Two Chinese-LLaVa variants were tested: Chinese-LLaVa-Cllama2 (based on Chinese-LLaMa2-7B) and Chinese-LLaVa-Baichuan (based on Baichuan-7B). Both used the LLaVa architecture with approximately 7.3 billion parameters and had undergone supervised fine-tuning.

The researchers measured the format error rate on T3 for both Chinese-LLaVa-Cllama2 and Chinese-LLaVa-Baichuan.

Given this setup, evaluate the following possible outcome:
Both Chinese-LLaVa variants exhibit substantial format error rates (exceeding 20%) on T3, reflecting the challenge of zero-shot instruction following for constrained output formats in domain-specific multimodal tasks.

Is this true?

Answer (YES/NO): YES